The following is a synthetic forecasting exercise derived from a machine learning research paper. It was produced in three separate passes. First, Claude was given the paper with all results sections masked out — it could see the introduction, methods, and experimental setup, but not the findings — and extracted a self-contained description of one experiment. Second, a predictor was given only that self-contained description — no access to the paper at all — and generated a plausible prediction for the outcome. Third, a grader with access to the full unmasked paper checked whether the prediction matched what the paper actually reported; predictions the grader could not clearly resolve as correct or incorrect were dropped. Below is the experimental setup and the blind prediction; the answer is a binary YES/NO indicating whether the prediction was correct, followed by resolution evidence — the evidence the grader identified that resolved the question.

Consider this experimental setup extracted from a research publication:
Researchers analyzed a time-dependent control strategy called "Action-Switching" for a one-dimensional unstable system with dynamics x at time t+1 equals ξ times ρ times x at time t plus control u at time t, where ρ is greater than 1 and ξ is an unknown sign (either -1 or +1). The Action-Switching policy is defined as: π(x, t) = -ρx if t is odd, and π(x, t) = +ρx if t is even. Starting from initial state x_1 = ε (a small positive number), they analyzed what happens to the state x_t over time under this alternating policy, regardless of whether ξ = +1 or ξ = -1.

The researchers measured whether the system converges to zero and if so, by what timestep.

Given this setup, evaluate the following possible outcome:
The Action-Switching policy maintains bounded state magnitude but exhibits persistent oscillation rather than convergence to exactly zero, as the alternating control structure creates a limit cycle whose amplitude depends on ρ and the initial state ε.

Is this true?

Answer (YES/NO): NO